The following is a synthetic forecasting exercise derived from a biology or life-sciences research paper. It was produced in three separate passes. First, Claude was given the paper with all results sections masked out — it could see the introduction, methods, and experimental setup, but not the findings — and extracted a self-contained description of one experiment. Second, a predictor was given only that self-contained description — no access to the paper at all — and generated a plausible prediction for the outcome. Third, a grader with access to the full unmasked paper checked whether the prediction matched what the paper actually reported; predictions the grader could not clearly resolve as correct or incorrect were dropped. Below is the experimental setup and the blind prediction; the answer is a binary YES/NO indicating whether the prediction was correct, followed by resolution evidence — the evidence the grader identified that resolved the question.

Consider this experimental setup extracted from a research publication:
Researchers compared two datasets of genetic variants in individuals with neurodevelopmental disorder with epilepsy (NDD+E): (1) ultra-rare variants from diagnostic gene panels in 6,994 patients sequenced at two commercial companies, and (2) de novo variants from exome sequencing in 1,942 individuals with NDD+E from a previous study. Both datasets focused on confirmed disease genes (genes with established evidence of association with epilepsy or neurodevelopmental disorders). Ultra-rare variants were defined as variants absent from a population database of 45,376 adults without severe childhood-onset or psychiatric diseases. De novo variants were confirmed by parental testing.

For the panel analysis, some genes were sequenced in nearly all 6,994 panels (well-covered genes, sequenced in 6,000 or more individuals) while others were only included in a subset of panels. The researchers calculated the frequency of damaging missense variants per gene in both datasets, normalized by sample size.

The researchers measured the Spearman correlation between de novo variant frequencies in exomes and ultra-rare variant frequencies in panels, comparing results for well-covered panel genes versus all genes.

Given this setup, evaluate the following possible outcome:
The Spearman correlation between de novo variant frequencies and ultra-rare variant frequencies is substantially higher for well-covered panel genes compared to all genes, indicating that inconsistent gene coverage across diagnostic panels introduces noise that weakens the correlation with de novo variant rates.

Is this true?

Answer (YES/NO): YES